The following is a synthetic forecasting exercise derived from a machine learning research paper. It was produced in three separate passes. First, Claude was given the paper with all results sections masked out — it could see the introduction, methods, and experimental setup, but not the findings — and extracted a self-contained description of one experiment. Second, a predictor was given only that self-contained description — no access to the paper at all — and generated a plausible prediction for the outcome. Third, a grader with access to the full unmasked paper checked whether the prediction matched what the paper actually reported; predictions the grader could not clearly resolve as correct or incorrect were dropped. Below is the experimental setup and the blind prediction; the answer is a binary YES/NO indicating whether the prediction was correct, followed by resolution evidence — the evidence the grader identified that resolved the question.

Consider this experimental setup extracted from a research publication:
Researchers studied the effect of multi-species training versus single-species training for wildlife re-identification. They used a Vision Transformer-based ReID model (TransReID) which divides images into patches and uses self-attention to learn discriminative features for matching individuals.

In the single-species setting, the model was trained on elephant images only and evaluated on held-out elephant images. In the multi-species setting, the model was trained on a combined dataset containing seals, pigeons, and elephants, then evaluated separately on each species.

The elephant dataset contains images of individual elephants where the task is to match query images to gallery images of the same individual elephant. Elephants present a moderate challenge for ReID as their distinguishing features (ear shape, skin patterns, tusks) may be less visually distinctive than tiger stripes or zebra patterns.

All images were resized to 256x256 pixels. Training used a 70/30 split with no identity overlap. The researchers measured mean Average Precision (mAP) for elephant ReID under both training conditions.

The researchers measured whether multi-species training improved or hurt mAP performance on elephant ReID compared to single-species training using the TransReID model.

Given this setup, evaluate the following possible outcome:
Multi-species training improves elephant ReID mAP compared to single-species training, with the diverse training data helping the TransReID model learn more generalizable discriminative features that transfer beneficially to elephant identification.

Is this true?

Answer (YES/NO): YES